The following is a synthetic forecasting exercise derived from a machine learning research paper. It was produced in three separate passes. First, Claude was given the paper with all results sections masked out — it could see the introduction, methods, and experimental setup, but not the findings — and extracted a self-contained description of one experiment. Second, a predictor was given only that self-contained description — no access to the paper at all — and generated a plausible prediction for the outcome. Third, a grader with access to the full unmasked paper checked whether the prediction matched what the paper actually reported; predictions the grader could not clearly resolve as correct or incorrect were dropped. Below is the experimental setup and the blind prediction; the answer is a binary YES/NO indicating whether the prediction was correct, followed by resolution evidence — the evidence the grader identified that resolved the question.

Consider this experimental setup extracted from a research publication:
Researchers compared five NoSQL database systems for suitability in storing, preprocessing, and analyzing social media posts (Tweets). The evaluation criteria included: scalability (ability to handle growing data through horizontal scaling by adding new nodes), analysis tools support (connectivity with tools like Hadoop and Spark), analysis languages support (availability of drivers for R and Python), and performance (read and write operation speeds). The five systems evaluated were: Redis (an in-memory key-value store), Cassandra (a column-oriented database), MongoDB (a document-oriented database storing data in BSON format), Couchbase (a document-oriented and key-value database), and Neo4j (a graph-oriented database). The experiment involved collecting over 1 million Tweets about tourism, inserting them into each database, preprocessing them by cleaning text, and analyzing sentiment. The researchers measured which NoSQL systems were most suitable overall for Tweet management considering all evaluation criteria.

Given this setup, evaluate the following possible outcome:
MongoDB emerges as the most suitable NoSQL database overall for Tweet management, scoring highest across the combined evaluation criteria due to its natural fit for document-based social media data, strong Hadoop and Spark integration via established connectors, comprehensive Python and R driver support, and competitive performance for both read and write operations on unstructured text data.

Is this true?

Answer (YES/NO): NO